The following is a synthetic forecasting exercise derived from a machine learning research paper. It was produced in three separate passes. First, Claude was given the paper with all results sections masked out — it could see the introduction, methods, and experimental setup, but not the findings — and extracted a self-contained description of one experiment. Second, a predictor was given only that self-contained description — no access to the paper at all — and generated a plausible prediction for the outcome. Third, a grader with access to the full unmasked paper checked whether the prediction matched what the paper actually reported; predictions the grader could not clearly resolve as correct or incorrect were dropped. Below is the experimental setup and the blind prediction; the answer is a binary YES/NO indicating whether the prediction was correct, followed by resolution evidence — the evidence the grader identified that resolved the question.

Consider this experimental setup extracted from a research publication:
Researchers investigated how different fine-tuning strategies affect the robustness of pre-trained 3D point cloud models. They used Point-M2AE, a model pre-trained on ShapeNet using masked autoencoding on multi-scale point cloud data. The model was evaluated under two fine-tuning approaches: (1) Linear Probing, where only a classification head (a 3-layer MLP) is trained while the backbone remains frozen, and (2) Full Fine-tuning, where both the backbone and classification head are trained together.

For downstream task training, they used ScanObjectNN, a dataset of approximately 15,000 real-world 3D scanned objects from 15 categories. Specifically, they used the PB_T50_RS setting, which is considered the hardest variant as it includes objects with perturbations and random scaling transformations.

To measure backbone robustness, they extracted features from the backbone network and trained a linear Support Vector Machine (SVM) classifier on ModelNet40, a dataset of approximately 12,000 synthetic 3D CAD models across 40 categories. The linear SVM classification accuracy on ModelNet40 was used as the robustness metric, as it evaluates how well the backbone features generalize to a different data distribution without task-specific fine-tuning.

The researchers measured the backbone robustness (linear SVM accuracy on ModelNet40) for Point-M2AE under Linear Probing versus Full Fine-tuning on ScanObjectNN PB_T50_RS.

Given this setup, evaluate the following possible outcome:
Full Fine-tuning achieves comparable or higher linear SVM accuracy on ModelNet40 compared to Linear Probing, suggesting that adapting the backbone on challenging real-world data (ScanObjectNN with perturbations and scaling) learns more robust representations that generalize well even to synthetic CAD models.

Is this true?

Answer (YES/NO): NO